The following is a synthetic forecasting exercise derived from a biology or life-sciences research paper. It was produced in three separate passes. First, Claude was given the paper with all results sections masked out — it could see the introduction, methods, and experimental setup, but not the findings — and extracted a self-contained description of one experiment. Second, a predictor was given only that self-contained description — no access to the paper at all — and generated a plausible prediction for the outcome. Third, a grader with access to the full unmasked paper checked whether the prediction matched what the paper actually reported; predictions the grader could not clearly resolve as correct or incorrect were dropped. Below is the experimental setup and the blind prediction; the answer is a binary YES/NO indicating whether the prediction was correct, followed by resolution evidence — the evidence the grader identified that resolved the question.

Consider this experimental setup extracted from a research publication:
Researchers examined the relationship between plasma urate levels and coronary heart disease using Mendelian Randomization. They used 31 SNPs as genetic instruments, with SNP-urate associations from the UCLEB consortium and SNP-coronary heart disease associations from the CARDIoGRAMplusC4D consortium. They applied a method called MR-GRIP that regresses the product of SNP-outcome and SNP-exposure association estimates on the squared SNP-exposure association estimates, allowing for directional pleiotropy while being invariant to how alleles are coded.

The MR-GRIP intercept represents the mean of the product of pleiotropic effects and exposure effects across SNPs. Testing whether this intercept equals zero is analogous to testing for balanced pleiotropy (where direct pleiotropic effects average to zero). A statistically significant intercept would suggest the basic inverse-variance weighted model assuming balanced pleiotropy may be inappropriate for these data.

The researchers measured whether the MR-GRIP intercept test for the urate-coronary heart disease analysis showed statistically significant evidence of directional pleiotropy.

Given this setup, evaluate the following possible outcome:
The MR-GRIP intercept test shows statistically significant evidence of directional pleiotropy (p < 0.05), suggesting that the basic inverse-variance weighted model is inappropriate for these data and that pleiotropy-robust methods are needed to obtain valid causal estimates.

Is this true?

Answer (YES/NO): YES